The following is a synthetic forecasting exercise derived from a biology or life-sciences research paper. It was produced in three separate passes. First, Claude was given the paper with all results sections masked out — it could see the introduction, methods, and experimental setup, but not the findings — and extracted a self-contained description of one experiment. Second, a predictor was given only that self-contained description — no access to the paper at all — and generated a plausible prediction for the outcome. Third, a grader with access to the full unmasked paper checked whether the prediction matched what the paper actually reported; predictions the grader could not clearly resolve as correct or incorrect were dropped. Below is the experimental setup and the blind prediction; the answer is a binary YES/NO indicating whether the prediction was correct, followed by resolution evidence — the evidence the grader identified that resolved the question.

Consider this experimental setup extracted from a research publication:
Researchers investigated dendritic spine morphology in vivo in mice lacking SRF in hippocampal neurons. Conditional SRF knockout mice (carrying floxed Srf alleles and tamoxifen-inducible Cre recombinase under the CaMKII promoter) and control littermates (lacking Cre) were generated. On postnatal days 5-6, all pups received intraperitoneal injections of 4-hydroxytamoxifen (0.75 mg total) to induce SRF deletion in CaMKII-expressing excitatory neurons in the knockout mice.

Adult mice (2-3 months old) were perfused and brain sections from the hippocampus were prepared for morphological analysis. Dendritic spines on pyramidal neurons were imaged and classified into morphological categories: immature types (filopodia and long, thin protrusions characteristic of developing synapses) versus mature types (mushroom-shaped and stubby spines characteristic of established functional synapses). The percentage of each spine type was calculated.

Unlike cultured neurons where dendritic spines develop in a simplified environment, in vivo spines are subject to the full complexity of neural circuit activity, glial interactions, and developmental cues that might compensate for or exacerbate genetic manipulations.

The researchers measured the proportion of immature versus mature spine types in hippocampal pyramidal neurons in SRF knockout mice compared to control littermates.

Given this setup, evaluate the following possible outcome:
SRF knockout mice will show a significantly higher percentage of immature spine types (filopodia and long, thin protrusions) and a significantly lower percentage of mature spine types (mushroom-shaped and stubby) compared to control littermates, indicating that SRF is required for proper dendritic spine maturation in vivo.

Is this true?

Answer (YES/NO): YES